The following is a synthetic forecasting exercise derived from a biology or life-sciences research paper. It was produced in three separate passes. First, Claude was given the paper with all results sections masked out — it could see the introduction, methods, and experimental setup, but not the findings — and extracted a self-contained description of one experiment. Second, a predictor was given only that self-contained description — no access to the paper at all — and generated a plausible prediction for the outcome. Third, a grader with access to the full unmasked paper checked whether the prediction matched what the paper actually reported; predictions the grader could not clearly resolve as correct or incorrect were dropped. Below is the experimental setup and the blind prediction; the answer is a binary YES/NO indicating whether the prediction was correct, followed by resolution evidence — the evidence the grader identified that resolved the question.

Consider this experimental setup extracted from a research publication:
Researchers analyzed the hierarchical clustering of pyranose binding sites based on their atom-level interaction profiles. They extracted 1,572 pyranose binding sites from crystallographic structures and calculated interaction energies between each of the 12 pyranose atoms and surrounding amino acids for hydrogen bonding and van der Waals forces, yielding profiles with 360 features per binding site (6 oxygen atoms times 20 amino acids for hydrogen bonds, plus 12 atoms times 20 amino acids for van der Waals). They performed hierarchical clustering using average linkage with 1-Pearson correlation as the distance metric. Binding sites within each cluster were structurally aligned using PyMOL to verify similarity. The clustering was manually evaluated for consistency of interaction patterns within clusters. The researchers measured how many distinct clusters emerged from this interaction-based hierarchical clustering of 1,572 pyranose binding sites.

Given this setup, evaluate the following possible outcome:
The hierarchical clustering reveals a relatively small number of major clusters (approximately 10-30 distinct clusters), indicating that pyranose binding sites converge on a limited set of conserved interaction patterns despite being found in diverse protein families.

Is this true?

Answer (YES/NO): NO